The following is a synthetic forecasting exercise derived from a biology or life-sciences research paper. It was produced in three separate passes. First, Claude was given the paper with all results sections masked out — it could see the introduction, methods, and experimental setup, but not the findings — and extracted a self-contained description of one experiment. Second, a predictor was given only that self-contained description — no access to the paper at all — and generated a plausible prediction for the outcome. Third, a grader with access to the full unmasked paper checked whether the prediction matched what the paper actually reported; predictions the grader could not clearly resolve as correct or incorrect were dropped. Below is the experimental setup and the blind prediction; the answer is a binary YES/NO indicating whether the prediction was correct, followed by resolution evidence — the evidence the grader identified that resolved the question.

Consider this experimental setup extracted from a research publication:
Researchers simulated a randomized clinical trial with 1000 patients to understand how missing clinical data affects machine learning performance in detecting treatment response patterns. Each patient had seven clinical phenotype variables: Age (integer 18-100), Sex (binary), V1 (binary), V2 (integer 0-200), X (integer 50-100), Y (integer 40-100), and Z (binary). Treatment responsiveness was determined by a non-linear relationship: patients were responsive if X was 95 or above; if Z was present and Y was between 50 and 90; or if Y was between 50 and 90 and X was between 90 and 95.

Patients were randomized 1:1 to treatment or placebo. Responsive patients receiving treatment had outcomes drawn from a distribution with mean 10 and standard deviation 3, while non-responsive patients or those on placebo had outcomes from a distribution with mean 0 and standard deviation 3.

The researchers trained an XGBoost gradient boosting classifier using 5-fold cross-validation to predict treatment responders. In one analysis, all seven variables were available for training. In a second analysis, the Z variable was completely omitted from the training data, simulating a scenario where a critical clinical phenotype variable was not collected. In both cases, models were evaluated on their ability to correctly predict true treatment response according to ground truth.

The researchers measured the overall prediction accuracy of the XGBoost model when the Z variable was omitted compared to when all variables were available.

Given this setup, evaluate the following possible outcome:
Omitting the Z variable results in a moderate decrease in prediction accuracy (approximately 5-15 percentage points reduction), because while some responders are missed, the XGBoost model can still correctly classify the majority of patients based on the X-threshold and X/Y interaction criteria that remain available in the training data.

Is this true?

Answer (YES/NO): NO